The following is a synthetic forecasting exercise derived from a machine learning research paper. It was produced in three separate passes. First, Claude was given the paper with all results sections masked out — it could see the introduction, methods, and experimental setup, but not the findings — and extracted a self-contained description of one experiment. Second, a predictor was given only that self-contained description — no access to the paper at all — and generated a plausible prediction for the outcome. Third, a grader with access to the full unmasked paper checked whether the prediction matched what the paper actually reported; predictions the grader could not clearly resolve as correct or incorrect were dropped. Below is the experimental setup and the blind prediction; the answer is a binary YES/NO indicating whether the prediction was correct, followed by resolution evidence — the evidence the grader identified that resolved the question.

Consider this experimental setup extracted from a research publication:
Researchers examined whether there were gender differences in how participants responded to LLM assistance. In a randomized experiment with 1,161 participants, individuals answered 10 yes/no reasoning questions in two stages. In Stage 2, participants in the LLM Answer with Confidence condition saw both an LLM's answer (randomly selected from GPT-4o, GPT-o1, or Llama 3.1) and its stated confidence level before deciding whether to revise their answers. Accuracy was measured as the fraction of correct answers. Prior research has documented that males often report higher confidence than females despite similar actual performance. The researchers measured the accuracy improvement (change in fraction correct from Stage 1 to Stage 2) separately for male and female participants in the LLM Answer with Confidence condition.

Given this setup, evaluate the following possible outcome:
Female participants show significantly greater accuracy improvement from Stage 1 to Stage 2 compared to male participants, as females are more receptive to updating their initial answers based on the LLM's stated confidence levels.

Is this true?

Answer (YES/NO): YES